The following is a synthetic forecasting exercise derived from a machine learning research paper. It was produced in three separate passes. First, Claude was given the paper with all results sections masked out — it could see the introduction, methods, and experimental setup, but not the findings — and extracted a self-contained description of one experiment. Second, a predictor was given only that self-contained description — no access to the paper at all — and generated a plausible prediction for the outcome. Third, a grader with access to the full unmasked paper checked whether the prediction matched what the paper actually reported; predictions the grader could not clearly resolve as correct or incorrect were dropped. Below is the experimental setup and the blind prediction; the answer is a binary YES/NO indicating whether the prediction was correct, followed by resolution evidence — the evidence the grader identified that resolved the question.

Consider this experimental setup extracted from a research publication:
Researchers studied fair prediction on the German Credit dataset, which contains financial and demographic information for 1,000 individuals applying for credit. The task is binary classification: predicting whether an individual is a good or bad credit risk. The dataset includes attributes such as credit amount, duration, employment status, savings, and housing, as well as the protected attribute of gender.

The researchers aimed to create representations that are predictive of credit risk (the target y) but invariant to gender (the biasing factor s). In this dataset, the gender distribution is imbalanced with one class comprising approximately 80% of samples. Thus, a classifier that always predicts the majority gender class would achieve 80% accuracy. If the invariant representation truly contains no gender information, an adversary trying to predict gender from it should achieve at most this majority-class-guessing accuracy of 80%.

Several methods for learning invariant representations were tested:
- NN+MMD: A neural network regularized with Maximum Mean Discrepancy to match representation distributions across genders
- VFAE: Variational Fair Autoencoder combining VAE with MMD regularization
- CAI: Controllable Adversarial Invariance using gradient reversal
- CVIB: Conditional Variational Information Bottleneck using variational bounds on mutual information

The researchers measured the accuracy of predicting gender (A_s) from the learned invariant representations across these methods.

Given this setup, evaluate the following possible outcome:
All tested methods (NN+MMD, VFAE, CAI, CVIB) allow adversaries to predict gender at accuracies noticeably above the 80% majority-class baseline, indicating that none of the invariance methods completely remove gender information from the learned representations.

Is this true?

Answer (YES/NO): NO